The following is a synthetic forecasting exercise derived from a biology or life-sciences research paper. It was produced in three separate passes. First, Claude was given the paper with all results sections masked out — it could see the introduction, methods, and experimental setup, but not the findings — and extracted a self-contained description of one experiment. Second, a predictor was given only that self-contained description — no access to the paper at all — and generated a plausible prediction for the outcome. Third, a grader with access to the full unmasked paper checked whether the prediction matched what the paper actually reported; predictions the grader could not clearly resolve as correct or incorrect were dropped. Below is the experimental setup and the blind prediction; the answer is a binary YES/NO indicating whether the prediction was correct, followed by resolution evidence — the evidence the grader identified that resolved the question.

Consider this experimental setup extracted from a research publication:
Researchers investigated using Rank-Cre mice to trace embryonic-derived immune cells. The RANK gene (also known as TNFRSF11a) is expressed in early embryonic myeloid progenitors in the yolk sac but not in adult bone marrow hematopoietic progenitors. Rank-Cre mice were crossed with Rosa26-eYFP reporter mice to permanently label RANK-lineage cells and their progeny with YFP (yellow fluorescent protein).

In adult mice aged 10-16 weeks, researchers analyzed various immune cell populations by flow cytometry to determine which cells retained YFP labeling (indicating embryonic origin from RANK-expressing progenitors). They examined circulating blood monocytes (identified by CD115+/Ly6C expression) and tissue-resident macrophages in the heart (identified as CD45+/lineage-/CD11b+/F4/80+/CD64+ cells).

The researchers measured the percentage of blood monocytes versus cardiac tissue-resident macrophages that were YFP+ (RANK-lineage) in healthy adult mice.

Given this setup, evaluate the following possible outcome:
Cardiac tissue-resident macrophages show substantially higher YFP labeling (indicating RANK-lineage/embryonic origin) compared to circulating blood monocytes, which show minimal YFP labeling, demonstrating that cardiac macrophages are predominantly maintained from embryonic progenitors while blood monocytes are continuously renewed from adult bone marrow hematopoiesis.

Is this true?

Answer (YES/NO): YES